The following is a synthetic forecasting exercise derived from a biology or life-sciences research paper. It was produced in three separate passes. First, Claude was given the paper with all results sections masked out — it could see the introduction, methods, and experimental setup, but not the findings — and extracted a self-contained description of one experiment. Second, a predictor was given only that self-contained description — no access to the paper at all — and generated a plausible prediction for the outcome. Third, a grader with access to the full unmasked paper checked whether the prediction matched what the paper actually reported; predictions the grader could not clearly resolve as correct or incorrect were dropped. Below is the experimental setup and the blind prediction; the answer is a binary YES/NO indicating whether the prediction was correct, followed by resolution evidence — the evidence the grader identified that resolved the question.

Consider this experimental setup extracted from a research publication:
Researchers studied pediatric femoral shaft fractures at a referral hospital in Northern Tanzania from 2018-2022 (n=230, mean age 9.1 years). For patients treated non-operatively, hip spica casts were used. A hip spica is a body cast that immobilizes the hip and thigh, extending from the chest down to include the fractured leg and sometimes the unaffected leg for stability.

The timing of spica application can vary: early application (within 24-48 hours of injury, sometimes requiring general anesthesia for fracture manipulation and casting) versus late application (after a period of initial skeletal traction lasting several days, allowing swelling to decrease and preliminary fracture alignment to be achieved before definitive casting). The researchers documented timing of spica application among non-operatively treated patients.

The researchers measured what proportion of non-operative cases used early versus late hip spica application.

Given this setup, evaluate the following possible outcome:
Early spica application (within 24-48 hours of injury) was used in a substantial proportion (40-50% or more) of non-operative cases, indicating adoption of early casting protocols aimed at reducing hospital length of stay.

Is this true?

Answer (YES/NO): NO